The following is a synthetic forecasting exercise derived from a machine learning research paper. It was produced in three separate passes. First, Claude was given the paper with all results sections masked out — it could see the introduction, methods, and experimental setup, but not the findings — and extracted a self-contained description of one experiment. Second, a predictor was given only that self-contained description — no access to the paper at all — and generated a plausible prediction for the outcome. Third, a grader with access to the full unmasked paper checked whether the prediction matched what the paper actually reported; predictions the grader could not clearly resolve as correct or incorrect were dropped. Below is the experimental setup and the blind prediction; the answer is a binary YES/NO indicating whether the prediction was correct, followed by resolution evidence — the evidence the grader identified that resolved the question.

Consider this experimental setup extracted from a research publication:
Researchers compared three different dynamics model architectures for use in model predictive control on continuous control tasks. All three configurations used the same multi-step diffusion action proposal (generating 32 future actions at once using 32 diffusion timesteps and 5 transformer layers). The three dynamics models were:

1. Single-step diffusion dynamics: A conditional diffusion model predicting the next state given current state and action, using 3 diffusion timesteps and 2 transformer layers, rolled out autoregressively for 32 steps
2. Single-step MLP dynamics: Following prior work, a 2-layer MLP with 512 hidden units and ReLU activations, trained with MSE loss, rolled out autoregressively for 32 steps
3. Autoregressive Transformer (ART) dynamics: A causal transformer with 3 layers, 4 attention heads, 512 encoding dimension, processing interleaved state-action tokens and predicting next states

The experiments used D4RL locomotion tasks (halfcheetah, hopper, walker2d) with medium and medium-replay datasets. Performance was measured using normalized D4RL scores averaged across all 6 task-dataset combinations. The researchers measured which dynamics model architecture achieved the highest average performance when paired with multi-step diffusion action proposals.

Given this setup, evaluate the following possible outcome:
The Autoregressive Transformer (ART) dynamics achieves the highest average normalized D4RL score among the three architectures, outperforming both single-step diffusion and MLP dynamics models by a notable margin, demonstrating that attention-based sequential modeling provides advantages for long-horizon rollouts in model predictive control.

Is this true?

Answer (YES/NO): NO